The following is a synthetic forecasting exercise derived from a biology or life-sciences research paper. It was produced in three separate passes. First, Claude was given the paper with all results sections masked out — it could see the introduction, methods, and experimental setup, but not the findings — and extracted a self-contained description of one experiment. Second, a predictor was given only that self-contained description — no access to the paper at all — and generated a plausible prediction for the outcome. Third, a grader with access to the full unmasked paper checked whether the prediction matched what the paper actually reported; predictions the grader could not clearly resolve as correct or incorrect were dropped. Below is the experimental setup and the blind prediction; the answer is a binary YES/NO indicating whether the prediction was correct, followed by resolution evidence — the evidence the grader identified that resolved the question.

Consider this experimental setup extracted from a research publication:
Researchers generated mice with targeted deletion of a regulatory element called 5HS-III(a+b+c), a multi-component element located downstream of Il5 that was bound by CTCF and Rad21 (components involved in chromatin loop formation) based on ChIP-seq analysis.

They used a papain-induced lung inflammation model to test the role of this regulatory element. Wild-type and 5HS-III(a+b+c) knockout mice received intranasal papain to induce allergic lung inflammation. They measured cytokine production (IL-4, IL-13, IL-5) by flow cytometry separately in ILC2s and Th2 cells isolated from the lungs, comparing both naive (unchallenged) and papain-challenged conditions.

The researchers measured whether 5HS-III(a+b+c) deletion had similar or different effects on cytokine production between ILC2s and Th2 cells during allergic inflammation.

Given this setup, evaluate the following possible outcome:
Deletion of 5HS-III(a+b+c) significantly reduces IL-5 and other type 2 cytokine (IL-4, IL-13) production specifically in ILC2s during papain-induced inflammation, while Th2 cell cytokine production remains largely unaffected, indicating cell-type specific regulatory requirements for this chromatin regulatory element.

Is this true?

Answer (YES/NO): NO